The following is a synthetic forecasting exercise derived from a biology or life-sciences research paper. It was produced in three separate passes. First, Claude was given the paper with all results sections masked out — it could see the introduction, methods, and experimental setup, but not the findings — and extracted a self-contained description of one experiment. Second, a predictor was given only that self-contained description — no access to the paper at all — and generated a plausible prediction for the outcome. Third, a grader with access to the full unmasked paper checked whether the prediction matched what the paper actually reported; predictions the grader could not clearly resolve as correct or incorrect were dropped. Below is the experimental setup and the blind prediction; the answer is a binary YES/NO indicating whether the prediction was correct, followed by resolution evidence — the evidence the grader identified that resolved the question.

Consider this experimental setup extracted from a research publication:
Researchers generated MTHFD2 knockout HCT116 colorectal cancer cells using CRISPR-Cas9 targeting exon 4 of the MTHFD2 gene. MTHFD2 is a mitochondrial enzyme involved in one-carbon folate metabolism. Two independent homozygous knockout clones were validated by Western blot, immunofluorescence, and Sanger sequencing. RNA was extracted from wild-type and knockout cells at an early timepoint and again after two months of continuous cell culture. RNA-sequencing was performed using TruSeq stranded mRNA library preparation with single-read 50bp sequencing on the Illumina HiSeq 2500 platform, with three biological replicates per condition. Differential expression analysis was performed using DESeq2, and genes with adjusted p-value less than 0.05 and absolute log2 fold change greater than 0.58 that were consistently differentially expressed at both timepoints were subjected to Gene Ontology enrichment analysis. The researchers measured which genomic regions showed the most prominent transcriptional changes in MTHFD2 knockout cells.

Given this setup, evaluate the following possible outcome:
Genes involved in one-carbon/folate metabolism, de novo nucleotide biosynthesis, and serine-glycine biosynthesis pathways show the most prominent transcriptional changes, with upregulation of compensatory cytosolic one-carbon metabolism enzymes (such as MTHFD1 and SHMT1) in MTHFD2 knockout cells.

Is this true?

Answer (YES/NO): NO